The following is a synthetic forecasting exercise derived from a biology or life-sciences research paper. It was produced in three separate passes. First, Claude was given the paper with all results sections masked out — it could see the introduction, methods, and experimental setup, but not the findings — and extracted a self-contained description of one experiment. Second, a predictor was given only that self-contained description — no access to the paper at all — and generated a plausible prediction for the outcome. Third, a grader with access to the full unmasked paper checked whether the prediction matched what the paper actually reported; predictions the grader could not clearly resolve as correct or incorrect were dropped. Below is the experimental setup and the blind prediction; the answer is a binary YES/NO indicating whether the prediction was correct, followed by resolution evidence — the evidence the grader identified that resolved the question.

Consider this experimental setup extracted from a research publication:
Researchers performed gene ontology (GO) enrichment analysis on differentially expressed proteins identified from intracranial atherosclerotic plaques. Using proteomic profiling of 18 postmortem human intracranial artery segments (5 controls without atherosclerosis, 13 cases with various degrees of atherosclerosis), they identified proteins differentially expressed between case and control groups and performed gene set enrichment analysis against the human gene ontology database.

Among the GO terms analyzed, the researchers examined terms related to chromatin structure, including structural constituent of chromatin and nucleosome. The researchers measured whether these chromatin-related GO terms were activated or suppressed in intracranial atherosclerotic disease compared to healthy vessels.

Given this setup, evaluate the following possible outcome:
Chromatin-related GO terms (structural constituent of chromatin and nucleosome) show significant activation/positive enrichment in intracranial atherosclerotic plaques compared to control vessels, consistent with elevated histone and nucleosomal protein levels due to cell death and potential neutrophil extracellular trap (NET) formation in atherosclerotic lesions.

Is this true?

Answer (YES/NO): YES